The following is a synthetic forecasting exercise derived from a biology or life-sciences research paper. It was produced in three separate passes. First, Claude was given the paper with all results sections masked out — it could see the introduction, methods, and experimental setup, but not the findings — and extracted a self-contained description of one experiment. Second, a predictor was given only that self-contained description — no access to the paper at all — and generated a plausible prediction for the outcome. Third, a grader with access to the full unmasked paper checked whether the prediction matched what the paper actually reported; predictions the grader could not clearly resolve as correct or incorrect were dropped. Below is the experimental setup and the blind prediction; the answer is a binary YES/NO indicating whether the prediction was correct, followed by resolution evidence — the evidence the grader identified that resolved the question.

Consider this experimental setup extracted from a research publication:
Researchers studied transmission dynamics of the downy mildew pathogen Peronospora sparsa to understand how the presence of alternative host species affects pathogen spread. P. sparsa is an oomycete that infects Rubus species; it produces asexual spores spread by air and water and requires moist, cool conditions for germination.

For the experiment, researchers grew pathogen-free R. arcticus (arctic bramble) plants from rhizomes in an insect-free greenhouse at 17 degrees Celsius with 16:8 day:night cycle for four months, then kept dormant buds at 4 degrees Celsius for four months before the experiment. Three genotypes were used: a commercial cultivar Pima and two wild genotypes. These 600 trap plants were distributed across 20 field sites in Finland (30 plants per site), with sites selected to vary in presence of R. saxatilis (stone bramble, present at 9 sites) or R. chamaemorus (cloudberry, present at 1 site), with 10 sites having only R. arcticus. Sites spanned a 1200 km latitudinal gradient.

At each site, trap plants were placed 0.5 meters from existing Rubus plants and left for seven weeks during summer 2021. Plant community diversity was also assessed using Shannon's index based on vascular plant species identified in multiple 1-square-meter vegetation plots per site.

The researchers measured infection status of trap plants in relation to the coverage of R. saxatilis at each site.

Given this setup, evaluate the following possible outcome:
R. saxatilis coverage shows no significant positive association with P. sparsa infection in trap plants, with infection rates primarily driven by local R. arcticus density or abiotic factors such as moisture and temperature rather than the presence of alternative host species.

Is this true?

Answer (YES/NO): NO